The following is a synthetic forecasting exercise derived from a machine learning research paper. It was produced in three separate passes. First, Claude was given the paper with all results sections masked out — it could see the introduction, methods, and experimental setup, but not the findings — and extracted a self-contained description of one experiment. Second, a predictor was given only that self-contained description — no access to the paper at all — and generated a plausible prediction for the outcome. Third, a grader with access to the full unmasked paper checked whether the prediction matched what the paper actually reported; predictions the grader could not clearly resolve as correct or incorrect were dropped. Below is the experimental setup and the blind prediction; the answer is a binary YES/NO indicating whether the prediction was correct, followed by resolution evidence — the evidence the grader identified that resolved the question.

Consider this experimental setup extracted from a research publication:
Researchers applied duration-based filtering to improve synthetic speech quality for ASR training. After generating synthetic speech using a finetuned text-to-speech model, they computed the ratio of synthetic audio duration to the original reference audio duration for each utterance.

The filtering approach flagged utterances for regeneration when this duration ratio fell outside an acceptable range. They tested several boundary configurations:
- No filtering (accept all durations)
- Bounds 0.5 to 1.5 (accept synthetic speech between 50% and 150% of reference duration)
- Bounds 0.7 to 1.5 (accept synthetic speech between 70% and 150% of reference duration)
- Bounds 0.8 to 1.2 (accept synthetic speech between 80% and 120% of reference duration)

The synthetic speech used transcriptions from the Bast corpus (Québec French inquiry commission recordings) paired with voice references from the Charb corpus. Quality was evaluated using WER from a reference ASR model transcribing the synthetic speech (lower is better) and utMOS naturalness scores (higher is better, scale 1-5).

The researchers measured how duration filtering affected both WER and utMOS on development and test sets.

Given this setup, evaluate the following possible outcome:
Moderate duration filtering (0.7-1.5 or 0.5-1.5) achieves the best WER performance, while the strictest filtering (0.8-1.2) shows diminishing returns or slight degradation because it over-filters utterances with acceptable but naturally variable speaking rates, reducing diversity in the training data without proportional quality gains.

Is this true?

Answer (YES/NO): YES